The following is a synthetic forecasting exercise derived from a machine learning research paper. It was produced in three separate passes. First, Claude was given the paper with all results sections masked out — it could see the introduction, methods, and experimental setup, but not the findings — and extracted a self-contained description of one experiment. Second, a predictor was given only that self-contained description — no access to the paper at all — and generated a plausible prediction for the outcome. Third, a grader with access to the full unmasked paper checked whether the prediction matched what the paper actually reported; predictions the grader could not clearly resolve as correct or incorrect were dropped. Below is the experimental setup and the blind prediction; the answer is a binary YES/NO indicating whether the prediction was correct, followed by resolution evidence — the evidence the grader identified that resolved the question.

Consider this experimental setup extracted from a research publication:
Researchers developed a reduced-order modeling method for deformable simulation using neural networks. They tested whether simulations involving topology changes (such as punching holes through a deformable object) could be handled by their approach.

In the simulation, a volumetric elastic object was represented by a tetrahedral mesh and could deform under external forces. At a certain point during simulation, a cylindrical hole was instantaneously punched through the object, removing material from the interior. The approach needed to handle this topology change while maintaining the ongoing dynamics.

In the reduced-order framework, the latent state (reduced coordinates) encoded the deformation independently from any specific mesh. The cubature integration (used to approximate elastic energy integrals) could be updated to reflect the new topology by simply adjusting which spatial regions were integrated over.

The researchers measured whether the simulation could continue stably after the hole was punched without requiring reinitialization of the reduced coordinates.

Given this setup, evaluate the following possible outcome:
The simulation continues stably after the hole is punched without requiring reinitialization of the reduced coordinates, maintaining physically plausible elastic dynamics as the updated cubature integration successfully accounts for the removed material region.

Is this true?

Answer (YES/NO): YES